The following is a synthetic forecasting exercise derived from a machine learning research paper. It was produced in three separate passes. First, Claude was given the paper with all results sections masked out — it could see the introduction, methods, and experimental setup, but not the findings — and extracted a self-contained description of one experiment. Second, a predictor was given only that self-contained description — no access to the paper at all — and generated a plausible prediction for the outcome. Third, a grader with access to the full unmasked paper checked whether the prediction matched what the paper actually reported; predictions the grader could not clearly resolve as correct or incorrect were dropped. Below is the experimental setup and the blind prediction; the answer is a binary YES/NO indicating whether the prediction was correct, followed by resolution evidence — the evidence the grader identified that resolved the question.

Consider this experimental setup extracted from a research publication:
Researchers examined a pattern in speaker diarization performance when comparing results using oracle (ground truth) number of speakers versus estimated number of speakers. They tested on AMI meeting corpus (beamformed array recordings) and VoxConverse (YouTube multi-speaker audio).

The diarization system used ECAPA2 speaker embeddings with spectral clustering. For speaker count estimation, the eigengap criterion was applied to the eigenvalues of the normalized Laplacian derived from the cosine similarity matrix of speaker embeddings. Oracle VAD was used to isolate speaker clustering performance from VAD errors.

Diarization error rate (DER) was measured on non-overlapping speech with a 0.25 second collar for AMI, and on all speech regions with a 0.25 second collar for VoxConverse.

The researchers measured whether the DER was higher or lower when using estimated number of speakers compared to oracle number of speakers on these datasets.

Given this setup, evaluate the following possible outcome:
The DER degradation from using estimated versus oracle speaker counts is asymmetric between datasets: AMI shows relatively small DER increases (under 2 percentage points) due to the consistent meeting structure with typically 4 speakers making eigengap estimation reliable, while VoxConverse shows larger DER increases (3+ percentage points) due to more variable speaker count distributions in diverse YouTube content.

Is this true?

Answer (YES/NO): NO